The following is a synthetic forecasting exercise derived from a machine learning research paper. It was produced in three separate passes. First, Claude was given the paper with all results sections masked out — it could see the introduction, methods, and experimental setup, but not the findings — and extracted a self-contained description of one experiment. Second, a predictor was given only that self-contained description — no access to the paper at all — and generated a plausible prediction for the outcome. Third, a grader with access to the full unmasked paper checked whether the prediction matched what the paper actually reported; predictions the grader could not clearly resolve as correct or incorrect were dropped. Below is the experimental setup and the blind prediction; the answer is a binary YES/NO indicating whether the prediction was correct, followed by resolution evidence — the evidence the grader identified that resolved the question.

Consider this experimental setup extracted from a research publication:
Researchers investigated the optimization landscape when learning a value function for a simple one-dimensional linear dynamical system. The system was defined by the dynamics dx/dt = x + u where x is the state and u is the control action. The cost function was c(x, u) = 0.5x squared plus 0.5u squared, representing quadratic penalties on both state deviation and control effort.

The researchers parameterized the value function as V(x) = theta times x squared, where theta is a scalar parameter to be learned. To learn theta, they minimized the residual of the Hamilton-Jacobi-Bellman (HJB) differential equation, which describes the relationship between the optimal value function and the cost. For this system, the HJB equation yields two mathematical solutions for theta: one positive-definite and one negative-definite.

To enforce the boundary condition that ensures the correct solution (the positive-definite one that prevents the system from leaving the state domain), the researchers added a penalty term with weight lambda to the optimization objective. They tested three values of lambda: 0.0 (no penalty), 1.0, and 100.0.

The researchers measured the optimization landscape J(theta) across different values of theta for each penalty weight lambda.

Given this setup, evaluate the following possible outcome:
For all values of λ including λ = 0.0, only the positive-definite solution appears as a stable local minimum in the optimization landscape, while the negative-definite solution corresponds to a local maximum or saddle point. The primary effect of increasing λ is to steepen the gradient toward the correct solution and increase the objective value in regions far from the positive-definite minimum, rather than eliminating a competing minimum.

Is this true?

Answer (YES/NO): NO